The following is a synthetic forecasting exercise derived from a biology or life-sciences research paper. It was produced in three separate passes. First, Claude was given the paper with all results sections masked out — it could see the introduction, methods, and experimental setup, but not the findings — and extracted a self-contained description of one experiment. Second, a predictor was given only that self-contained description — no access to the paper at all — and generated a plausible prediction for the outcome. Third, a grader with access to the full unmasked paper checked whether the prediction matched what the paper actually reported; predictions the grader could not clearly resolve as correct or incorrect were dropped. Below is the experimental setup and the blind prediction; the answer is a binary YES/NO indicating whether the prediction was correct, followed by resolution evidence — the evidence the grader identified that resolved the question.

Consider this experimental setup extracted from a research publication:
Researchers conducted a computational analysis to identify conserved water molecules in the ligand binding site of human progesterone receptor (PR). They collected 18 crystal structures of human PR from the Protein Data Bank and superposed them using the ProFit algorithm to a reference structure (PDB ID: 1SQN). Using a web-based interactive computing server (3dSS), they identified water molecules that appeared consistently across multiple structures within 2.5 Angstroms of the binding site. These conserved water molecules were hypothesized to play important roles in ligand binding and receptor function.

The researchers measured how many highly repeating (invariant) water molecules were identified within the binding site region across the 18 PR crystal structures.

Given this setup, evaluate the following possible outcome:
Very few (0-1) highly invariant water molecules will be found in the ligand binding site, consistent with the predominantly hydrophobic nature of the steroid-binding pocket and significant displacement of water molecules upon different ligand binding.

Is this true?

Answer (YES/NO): NO